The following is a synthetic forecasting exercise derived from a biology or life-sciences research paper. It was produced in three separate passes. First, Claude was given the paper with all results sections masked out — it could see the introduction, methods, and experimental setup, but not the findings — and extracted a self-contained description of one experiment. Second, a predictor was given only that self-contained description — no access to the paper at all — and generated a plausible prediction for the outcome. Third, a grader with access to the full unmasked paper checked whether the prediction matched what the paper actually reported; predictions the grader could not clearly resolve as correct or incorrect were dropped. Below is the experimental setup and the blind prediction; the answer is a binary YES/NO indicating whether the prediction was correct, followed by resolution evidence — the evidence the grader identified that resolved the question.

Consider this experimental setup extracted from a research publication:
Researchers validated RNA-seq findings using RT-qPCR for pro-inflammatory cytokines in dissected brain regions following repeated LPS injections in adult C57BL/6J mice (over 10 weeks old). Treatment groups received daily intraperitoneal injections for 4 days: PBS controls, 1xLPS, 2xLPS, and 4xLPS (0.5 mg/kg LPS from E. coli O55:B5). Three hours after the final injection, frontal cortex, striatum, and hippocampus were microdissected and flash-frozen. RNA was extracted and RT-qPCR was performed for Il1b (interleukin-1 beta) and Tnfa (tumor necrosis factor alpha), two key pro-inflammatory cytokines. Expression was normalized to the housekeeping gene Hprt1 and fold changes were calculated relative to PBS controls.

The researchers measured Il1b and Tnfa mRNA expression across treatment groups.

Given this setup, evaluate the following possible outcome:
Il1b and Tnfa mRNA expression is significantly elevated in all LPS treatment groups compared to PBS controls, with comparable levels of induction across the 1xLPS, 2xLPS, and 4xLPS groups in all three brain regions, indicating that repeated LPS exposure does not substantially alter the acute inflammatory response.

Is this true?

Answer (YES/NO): NO